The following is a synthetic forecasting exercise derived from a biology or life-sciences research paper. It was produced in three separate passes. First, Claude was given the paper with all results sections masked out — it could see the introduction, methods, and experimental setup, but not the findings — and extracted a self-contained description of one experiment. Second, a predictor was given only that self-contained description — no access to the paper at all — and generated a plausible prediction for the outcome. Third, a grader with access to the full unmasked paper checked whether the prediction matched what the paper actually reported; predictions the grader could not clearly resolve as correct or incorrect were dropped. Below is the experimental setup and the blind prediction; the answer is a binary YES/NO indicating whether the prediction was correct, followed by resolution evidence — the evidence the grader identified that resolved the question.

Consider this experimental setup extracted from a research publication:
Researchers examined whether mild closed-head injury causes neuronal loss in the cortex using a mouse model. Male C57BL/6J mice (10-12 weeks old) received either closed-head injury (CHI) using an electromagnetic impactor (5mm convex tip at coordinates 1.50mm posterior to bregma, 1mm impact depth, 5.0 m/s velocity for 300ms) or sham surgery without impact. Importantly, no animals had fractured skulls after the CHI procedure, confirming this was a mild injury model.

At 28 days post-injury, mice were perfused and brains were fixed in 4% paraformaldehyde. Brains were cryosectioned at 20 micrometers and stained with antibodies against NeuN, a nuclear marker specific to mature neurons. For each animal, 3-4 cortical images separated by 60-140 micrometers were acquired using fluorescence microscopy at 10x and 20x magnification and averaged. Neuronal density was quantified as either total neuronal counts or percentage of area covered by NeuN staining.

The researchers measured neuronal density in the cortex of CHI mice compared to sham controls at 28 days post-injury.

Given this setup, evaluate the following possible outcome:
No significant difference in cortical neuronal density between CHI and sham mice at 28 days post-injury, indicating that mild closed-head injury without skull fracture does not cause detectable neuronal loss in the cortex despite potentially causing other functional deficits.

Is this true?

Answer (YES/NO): YES